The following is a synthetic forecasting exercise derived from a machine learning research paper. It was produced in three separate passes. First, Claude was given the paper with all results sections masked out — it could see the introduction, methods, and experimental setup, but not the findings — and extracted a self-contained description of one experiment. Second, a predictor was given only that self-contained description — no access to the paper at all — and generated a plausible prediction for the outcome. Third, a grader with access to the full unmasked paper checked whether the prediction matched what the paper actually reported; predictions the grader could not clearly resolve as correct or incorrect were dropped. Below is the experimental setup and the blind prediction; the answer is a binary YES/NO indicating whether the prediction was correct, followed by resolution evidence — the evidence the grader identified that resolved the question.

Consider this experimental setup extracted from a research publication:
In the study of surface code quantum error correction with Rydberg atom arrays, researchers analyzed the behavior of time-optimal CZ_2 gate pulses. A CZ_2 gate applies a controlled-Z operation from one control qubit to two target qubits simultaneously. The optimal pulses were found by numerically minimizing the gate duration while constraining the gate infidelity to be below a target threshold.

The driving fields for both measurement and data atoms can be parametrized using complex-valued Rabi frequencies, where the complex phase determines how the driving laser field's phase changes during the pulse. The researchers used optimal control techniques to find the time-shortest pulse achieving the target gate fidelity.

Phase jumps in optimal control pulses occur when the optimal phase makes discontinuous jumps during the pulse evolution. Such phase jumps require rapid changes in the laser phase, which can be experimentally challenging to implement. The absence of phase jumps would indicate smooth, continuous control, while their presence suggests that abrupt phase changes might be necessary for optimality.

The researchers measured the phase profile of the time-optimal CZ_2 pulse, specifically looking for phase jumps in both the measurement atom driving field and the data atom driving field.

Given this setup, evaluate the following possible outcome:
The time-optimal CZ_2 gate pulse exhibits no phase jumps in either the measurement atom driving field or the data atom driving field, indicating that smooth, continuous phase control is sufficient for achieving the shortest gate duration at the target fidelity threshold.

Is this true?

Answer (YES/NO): NO